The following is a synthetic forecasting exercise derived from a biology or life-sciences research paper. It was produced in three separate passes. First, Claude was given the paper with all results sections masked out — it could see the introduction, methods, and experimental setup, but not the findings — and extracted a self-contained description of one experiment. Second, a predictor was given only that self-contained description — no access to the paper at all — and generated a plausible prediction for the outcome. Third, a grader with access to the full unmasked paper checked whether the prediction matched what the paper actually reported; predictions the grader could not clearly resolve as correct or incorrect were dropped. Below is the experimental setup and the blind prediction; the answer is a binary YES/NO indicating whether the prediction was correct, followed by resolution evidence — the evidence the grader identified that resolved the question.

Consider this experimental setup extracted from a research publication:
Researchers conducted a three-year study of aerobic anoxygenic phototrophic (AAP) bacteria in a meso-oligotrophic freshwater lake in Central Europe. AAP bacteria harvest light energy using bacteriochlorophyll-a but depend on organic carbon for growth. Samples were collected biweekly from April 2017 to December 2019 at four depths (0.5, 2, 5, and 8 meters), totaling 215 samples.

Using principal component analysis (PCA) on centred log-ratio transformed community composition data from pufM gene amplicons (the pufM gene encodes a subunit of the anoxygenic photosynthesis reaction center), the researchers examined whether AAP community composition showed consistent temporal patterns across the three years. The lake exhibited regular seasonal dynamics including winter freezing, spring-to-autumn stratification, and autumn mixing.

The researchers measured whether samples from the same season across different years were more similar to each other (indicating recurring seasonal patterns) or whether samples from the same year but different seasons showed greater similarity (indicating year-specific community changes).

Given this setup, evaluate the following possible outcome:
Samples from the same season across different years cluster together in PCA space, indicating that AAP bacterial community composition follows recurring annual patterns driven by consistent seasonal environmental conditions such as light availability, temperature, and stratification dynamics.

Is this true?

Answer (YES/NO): YES